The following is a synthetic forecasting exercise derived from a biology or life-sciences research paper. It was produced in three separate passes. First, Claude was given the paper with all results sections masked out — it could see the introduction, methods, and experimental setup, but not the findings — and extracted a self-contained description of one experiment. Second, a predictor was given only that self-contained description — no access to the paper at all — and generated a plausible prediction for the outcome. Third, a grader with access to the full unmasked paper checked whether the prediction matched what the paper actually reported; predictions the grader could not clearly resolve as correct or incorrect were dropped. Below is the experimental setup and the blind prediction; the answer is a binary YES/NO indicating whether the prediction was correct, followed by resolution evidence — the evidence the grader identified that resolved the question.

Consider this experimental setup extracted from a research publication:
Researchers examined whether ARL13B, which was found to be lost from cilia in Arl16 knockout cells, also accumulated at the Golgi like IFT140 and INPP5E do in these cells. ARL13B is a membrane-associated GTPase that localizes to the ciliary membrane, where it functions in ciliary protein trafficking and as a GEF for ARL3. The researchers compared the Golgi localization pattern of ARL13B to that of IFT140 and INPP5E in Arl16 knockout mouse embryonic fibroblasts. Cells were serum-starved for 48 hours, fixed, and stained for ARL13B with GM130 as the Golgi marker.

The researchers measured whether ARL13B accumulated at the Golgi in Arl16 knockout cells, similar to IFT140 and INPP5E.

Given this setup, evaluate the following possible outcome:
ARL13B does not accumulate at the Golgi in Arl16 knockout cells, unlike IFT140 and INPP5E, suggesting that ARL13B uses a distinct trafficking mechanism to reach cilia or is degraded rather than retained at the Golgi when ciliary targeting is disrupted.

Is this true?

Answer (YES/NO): YES